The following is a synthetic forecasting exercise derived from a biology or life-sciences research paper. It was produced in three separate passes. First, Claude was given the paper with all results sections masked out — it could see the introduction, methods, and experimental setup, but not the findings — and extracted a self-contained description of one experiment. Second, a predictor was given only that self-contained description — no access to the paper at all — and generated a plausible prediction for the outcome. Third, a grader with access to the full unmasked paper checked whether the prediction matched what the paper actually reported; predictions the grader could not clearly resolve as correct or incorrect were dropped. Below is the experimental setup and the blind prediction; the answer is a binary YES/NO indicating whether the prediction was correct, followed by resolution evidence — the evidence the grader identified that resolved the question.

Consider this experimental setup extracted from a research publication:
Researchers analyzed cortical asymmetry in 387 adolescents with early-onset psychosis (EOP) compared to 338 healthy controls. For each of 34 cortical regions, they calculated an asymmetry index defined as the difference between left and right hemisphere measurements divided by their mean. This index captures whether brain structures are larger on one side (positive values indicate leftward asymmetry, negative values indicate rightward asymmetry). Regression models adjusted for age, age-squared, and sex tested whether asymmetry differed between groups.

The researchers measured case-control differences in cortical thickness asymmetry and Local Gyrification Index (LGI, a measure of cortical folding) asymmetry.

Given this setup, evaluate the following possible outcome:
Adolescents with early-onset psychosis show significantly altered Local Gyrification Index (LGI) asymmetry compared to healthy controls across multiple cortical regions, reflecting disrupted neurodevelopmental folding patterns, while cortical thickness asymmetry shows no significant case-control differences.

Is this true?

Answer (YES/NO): NO